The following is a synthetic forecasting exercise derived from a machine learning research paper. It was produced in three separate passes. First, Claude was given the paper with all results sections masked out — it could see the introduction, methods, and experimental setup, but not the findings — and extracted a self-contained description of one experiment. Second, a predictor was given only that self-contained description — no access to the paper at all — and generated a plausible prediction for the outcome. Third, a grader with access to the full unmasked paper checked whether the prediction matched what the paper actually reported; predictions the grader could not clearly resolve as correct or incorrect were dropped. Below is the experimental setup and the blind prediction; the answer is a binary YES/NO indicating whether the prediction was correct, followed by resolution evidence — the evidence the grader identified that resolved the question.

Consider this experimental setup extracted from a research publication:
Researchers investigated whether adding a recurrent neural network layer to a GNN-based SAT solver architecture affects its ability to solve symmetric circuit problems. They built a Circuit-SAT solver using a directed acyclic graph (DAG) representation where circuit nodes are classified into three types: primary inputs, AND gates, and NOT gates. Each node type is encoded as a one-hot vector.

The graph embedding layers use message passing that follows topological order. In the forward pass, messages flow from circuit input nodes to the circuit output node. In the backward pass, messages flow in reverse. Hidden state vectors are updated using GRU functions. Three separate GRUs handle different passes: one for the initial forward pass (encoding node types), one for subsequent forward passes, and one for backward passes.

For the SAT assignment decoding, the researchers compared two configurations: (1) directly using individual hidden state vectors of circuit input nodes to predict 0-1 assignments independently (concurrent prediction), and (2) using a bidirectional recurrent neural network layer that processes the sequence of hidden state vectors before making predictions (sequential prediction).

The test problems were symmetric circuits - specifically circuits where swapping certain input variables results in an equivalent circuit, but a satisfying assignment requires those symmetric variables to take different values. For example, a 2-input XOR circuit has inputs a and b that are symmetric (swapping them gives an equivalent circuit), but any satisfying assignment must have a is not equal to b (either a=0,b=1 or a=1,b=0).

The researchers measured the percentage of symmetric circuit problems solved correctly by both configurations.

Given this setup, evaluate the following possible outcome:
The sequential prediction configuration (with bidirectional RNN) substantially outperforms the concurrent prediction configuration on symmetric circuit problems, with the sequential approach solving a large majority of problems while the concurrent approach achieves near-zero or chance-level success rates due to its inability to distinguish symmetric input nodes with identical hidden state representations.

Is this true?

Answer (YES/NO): YES